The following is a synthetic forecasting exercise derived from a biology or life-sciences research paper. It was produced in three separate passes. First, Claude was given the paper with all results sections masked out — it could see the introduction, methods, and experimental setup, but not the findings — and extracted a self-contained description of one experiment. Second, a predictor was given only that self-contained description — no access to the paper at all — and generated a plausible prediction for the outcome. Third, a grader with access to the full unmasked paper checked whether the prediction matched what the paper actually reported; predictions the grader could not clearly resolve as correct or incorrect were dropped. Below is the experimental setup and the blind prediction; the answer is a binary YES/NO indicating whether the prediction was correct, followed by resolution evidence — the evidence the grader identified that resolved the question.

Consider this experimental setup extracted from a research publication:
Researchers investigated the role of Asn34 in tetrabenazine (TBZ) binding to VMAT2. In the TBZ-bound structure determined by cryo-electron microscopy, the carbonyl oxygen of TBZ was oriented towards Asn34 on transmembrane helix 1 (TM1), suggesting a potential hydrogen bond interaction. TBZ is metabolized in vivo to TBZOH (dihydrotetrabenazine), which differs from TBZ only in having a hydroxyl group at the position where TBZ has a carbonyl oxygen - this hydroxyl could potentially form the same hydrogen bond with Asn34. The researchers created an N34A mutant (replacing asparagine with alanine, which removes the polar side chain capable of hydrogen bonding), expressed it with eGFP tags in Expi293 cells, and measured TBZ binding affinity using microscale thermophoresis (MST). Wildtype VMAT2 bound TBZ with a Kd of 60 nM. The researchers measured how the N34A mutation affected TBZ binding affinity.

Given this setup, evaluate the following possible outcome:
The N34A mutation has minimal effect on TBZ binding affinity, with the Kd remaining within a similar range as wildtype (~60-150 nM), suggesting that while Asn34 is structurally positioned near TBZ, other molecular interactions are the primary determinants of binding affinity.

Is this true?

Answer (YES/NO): NO